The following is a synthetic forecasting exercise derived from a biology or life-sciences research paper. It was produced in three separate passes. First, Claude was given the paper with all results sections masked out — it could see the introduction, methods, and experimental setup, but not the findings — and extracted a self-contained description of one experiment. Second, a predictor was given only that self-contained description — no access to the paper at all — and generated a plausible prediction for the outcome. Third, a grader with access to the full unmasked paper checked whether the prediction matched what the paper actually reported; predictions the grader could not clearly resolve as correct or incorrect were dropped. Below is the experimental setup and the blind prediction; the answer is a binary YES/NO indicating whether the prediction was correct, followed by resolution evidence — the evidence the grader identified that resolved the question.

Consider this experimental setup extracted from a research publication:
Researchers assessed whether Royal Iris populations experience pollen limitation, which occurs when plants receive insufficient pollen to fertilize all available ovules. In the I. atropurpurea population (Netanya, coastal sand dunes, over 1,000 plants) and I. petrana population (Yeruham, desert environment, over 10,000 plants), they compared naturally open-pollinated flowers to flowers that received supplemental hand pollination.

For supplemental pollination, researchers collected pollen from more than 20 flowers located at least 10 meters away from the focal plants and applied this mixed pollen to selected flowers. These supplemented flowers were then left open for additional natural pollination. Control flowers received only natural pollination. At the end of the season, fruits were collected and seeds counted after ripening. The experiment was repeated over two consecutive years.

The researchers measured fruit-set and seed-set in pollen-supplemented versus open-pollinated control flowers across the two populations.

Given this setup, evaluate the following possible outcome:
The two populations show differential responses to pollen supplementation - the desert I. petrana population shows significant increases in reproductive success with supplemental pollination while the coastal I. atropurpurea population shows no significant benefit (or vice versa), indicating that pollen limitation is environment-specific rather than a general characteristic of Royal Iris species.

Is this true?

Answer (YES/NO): NO